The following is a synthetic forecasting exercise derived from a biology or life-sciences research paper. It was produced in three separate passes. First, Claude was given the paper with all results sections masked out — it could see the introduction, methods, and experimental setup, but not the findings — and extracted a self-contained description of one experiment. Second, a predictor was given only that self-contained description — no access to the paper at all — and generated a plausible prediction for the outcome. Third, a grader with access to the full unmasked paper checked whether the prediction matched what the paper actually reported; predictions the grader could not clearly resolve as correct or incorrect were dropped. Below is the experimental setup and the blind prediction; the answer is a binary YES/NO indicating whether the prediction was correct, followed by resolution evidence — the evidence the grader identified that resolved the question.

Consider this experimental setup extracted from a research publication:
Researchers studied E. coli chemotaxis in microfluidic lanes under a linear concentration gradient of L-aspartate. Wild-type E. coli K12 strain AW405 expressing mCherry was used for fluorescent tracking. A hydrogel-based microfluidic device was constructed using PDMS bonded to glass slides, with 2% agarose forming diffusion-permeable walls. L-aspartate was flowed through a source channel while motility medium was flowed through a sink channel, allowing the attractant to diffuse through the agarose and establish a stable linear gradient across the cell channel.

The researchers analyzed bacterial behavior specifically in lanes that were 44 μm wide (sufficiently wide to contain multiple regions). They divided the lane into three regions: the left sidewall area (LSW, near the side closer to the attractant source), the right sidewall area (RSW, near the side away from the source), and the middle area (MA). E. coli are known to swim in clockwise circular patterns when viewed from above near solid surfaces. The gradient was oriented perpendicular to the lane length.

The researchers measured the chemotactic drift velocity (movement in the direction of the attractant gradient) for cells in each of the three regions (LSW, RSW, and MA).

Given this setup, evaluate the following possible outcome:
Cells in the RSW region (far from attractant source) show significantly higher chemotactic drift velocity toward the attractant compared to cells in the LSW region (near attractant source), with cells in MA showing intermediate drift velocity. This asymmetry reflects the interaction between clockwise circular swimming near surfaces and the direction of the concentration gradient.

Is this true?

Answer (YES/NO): NO